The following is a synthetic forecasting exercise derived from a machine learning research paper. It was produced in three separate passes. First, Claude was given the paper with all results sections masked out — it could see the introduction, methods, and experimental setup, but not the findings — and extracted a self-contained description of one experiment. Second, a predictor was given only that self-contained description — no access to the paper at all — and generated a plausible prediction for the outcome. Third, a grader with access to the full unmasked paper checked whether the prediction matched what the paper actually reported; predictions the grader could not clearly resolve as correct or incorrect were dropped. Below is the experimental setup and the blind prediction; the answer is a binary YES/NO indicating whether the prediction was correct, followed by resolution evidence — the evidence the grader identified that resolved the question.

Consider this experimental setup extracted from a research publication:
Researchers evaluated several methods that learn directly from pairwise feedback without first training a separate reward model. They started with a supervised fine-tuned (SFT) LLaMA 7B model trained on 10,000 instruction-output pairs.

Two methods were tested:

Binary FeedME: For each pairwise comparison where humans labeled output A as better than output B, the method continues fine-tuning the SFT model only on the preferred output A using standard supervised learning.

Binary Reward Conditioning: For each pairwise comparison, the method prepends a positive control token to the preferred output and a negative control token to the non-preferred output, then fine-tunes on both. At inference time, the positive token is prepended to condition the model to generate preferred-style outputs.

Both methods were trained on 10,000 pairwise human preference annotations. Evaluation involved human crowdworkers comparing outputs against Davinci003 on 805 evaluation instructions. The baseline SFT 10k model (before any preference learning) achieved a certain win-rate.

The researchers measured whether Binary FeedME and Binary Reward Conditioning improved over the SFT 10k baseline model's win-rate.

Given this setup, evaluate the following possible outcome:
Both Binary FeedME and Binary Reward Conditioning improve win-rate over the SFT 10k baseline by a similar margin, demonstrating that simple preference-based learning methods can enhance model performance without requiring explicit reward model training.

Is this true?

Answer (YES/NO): NO